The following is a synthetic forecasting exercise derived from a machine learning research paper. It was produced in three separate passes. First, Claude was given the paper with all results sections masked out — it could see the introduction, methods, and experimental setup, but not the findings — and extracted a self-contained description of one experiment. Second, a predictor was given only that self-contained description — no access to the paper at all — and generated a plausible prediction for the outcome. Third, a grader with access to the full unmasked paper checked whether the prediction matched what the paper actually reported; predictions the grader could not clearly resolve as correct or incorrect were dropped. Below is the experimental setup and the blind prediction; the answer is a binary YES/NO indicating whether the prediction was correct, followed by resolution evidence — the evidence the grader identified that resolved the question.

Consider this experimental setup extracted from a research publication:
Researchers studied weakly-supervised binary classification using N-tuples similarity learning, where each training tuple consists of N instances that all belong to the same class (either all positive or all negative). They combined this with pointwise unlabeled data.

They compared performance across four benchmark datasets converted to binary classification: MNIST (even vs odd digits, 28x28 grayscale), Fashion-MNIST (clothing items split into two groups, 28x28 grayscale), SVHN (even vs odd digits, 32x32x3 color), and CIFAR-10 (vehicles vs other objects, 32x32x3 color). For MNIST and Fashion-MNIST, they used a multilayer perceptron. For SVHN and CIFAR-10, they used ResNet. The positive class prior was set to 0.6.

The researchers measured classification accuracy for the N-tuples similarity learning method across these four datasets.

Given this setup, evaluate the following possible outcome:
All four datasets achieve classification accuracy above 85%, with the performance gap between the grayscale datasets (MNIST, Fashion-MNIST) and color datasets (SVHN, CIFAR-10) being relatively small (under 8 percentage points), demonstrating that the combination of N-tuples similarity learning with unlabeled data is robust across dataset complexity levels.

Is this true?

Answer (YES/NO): NO